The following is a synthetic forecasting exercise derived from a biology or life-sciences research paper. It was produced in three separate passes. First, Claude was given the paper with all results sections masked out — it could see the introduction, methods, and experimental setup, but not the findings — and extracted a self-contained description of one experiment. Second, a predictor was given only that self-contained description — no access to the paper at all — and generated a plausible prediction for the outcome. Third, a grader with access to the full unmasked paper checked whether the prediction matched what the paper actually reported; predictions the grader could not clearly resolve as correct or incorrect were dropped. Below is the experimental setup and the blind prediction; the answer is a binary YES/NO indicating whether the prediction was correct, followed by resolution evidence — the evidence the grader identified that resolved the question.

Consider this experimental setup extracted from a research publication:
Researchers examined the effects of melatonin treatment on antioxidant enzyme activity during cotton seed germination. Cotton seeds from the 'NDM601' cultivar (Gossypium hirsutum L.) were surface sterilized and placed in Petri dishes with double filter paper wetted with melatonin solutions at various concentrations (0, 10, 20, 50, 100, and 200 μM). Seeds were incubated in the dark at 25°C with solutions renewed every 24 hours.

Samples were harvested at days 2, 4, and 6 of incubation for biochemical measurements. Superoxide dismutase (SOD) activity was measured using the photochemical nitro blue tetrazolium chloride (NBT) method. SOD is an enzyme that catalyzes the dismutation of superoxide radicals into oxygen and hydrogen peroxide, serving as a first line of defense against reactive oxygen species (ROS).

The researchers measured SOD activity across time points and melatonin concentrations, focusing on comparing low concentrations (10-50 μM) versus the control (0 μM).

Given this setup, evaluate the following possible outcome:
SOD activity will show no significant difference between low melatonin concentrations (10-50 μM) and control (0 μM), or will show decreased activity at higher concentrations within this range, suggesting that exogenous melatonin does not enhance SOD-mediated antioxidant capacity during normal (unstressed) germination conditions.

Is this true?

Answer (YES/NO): NO